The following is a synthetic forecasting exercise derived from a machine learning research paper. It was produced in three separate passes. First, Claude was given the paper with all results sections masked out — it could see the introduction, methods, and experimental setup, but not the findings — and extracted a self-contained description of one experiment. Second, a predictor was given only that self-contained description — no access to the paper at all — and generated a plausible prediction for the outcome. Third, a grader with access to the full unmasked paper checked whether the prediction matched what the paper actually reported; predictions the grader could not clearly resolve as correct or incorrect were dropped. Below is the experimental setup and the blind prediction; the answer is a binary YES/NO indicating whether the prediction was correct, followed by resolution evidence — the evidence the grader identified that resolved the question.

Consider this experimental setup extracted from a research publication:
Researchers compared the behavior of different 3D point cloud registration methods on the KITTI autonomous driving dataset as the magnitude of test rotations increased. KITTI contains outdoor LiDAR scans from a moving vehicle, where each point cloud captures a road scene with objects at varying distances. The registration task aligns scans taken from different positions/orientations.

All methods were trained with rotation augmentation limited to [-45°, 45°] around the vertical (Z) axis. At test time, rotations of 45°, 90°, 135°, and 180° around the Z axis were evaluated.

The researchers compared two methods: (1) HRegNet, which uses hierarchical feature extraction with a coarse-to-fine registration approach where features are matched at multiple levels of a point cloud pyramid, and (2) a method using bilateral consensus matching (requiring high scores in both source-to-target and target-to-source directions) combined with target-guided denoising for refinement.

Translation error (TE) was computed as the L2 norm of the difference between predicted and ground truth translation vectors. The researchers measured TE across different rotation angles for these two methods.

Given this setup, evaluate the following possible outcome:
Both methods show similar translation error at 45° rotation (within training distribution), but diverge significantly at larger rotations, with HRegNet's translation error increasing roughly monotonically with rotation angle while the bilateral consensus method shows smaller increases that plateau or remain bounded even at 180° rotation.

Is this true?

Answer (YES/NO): NO